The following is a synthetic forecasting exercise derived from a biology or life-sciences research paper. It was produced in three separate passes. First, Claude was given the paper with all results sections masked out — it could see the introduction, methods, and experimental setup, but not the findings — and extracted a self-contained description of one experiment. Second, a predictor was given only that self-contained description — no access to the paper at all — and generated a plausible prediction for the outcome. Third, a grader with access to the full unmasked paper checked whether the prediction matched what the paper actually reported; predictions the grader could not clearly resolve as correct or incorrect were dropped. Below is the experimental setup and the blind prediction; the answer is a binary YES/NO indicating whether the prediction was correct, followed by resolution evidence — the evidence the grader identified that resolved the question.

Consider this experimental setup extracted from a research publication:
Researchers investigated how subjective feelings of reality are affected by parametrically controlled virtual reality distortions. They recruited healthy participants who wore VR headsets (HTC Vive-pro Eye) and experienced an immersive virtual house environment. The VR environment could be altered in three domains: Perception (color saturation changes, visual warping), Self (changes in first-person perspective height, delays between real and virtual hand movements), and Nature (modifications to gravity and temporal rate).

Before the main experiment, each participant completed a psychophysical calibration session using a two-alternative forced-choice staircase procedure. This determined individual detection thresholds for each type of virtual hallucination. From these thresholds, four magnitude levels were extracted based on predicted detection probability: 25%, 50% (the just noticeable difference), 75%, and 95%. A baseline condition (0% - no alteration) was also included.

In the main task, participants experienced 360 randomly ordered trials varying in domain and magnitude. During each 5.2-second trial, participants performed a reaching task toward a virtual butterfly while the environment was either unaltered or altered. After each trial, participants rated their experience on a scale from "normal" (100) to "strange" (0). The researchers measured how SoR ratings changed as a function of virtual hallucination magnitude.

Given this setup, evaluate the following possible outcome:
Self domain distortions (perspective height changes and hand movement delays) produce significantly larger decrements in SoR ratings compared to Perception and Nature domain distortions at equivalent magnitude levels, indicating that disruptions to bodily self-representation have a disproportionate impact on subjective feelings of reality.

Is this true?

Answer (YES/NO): NO